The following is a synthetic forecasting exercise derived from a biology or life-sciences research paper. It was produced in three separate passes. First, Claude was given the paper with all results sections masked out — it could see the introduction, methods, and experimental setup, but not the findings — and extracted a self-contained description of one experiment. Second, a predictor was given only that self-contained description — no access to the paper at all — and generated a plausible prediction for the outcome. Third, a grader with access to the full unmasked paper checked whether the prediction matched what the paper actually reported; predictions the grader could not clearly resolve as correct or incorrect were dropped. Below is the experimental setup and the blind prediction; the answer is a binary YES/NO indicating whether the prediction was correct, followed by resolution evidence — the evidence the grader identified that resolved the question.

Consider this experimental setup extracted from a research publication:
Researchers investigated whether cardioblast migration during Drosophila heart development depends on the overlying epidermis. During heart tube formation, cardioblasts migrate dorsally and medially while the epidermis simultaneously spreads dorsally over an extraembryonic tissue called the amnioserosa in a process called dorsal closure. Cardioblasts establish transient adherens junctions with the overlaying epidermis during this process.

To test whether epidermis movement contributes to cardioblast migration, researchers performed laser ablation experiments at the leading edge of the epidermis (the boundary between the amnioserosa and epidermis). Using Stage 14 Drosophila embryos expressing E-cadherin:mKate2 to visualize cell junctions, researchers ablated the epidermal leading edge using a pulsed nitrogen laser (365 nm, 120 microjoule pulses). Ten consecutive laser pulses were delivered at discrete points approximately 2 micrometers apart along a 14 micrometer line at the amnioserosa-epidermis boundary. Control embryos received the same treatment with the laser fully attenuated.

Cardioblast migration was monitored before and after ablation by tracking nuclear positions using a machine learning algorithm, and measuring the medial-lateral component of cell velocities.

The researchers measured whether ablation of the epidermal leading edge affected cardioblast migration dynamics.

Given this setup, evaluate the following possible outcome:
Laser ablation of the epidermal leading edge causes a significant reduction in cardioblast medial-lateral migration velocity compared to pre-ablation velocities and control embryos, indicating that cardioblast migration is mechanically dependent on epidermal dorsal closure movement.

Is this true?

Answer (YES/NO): NO